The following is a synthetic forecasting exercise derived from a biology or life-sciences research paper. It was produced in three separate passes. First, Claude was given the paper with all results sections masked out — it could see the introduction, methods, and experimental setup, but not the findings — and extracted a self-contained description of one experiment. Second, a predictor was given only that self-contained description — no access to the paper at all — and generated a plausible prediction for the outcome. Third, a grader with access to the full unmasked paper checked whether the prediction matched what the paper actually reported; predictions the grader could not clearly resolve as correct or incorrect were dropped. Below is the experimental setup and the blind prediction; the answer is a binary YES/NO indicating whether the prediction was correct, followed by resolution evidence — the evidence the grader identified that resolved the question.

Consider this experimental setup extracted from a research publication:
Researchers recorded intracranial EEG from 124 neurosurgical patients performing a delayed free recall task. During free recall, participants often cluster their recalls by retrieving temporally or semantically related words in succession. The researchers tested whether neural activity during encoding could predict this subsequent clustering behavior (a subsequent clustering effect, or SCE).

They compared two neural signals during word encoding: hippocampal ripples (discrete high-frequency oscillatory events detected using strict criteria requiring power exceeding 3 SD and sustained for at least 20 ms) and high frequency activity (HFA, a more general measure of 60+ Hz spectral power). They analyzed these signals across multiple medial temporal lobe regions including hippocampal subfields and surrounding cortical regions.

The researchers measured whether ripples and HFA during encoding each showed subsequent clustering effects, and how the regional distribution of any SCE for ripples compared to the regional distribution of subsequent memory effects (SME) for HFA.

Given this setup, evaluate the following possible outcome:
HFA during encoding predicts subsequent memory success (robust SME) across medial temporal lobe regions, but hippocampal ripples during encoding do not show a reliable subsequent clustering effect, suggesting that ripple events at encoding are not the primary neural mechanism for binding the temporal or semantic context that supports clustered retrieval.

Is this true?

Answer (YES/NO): NO